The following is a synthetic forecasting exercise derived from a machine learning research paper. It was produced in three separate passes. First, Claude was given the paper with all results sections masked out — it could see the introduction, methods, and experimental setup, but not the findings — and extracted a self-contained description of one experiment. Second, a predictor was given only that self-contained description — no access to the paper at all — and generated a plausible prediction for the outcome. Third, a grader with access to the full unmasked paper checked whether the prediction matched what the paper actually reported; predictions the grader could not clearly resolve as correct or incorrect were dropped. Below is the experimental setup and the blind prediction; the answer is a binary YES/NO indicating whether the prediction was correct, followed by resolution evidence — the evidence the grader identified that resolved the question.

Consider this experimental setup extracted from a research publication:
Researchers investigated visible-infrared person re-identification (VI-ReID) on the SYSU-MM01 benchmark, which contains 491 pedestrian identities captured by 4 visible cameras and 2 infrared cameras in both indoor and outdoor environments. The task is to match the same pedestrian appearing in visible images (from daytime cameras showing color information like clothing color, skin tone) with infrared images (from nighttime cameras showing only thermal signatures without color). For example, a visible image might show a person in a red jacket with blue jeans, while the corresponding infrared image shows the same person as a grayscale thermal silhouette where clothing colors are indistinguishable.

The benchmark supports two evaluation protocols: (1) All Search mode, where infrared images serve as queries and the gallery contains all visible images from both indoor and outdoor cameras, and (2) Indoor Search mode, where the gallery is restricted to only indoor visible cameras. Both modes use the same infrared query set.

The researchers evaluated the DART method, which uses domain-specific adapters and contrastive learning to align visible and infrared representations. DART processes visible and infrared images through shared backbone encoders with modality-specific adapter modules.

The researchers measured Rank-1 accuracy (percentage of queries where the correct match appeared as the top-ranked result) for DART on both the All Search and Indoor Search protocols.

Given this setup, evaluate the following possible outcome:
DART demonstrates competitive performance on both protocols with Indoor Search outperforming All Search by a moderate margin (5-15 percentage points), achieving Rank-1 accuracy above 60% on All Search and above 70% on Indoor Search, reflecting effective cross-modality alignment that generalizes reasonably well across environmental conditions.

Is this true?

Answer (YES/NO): NO